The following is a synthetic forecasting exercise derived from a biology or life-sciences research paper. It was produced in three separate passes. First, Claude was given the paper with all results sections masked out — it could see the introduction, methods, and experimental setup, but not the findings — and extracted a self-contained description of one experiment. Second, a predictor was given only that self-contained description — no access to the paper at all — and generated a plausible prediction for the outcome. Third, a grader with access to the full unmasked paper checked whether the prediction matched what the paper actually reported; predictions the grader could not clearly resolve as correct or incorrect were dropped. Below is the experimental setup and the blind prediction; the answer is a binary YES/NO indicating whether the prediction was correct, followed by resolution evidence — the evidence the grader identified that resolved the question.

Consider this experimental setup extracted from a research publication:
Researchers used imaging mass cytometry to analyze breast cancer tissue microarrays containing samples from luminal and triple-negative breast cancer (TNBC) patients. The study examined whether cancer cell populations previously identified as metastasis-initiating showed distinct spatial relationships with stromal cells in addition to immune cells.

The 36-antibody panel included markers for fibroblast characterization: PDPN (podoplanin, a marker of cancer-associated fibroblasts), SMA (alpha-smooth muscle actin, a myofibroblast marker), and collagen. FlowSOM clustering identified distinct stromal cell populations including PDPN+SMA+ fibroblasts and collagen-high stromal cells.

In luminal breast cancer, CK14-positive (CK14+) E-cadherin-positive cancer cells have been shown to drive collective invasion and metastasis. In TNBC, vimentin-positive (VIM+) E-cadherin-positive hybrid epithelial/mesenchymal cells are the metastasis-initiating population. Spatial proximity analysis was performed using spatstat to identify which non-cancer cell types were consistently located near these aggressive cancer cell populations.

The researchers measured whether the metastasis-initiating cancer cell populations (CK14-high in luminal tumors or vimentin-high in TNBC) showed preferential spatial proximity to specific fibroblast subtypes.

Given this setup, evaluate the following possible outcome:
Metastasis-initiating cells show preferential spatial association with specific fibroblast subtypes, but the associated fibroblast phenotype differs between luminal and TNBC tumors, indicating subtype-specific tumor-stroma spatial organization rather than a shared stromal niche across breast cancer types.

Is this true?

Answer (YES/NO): NO